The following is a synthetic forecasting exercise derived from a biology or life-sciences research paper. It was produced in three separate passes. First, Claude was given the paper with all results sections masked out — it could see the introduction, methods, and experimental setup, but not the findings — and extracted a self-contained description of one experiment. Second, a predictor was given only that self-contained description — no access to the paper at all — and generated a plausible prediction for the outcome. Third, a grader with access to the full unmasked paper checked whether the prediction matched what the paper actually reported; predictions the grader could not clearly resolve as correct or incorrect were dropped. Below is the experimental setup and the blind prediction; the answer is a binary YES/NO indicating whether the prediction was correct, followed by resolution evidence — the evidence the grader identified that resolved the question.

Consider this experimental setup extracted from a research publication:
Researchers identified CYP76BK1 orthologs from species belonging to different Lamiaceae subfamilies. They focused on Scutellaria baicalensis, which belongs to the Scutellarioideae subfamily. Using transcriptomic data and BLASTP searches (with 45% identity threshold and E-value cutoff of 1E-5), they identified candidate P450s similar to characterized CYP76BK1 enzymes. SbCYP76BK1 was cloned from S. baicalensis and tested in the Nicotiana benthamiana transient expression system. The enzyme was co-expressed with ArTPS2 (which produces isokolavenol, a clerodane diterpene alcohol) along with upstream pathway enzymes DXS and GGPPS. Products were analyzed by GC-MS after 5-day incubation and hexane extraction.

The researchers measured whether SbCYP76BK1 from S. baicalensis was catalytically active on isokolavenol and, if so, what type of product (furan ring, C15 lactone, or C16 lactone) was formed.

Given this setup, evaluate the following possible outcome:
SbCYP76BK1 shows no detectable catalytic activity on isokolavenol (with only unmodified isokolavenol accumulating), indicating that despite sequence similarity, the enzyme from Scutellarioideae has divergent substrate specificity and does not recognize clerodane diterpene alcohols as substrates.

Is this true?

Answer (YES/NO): NO